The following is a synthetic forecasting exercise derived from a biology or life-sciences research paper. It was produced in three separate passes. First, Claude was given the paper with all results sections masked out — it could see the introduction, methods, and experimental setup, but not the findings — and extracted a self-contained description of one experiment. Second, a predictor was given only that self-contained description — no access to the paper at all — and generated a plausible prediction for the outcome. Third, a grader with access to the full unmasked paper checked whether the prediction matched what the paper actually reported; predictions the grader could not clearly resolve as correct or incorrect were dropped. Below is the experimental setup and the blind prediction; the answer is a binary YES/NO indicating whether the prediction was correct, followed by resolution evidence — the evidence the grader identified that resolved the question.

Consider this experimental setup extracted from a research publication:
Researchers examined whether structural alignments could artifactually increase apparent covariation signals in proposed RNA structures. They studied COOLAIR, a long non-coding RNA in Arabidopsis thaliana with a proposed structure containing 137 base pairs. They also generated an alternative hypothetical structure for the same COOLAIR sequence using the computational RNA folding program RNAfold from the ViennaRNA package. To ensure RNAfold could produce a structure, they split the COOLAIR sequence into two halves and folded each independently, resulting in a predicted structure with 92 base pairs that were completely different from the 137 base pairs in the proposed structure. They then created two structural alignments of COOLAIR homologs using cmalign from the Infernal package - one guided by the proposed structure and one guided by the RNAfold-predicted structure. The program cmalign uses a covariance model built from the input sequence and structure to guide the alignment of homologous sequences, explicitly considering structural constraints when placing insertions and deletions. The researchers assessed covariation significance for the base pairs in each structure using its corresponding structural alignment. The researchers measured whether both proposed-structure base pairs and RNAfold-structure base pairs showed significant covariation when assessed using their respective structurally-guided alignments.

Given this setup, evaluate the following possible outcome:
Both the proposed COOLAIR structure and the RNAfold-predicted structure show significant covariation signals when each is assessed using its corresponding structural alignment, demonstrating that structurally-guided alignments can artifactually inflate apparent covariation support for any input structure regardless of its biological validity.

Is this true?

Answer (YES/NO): YES